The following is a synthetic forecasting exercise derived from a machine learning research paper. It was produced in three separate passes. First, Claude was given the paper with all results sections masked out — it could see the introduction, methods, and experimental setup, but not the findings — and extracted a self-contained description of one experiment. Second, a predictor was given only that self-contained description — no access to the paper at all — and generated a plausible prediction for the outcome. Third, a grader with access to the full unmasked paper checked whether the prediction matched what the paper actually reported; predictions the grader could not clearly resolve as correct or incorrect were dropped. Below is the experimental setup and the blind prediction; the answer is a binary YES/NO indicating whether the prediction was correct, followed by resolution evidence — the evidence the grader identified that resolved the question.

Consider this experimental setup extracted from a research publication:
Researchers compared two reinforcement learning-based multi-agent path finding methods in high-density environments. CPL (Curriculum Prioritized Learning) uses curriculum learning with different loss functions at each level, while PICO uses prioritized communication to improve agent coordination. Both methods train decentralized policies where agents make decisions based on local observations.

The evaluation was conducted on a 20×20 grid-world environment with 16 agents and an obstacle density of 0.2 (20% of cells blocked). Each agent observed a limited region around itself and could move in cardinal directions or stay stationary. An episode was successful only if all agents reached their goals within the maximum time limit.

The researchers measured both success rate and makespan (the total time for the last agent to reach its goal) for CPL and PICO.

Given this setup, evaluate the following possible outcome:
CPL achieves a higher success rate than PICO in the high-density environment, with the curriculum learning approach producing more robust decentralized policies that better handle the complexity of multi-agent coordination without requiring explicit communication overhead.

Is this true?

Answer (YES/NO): YES